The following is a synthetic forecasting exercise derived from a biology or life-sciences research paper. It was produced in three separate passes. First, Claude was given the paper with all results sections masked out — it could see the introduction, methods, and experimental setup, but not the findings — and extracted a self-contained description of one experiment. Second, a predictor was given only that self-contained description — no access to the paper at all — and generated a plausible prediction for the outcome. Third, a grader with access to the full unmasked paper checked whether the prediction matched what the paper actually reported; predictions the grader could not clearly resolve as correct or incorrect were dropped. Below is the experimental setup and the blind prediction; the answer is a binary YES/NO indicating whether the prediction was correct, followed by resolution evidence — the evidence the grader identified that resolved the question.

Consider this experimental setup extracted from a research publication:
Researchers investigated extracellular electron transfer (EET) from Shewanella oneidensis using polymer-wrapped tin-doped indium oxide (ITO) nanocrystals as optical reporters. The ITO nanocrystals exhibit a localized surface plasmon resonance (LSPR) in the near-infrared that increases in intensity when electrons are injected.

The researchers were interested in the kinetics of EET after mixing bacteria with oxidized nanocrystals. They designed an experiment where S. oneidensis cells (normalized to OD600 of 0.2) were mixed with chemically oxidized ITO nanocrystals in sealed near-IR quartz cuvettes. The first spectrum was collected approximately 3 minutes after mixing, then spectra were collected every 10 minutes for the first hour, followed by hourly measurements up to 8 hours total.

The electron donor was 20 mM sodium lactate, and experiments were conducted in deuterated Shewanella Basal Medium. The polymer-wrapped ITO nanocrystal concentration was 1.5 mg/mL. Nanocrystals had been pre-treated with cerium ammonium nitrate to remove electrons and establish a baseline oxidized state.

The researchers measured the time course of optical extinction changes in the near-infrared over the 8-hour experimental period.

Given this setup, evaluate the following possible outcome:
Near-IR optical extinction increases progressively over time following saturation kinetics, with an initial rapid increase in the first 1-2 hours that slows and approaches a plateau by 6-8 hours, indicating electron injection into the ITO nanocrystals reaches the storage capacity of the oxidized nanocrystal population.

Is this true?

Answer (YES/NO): NO